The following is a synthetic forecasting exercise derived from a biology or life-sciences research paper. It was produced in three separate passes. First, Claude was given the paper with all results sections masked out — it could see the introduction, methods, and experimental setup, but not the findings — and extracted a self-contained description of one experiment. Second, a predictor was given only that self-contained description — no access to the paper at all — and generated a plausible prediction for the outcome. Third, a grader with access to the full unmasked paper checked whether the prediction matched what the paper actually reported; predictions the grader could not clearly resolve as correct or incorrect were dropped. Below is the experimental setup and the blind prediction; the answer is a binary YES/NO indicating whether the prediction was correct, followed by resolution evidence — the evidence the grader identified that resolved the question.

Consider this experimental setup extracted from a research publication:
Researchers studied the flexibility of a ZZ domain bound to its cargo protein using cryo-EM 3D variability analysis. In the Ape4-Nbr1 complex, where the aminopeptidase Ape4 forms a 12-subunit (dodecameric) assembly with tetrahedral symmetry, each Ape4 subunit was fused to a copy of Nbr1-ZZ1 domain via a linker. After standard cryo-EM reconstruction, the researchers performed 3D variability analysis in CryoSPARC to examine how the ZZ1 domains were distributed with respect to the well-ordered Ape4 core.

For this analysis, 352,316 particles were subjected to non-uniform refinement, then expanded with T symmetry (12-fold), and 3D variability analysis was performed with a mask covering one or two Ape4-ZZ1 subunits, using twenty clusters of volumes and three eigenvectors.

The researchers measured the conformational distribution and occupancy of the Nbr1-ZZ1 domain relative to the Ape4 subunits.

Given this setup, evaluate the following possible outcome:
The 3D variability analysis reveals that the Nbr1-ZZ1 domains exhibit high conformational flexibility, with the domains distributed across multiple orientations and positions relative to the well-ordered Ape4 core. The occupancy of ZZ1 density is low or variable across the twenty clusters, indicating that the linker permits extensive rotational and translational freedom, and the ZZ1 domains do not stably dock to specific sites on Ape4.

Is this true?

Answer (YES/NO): NO